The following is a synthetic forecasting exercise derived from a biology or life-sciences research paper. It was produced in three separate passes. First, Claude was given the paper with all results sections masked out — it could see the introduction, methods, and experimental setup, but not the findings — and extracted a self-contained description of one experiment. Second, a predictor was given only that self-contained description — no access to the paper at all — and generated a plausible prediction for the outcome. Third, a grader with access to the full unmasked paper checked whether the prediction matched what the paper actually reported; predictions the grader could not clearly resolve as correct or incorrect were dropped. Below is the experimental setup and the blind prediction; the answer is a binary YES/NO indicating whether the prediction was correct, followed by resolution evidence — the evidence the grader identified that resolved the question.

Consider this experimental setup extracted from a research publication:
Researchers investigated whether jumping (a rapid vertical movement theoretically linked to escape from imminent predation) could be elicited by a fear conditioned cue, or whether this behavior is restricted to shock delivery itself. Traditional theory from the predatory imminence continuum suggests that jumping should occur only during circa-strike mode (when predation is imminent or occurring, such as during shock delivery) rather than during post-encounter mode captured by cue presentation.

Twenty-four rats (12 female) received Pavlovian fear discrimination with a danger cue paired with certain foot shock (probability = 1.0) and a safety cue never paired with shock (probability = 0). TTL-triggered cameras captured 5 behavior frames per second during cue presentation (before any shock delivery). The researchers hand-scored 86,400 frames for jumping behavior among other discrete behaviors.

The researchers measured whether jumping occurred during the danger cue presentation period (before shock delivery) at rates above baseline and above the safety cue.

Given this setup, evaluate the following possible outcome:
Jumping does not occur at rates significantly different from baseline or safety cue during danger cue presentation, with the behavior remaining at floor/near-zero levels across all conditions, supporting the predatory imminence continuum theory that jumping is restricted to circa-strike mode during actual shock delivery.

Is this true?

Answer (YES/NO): NO